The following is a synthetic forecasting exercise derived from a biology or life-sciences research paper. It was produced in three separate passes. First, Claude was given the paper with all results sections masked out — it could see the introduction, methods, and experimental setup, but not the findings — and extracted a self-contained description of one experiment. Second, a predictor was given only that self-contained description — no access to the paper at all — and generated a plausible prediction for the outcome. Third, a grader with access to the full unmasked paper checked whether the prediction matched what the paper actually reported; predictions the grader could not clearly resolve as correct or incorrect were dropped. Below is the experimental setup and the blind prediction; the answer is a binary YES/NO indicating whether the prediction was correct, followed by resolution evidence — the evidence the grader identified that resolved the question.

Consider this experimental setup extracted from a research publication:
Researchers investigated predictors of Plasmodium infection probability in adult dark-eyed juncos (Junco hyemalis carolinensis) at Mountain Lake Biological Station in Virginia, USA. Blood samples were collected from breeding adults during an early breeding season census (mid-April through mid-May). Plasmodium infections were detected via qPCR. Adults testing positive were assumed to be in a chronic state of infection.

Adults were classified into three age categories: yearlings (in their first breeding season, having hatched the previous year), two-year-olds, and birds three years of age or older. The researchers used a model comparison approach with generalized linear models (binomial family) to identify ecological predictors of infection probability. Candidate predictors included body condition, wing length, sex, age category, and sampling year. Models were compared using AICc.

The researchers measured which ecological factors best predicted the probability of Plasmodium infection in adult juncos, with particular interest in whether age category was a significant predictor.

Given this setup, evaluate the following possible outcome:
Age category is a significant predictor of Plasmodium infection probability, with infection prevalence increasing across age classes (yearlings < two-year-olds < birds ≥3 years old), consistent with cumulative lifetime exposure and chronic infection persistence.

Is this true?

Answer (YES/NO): NO